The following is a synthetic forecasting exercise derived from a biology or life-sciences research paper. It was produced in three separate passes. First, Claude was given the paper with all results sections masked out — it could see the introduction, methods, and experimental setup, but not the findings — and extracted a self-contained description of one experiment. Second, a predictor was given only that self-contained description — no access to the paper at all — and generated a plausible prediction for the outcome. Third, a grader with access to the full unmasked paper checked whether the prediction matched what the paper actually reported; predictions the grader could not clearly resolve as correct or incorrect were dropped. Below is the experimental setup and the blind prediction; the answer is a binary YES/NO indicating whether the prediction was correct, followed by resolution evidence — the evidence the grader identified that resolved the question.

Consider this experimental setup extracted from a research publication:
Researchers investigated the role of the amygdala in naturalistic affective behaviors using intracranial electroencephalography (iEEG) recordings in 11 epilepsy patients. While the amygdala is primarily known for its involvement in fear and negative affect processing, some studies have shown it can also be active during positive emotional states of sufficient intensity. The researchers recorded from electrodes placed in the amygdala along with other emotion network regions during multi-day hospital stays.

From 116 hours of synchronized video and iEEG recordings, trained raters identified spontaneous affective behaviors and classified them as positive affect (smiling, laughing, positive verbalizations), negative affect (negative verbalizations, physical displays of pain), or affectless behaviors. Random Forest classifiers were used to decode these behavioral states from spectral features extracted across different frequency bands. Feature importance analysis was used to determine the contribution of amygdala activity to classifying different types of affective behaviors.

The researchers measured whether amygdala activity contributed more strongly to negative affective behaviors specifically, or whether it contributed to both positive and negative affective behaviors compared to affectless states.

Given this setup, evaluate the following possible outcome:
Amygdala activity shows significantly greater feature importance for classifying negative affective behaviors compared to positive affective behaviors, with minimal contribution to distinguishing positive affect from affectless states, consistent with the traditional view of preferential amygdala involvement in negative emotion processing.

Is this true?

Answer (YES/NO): NO